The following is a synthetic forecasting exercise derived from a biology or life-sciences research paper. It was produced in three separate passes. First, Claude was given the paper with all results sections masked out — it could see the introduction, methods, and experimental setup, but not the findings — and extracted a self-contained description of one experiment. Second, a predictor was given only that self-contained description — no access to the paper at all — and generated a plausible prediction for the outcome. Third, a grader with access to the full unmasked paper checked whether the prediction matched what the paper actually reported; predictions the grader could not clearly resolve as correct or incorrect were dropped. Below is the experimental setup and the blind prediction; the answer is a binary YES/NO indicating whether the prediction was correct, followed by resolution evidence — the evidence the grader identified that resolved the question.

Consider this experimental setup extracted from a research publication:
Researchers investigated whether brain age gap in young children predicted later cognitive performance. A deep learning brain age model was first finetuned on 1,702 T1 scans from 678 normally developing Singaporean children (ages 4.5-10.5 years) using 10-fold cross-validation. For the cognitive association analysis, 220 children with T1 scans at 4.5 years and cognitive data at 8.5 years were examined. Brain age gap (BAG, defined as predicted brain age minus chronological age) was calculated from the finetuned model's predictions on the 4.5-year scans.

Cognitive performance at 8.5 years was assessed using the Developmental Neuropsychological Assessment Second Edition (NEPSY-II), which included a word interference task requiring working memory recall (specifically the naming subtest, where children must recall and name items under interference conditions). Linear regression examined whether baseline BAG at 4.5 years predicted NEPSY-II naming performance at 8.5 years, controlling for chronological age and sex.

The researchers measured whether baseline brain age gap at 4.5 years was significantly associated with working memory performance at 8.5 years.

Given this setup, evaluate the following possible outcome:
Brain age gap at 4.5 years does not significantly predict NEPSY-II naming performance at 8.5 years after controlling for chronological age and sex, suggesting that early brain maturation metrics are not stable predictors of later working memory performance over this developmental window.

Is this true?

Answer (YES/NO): YES